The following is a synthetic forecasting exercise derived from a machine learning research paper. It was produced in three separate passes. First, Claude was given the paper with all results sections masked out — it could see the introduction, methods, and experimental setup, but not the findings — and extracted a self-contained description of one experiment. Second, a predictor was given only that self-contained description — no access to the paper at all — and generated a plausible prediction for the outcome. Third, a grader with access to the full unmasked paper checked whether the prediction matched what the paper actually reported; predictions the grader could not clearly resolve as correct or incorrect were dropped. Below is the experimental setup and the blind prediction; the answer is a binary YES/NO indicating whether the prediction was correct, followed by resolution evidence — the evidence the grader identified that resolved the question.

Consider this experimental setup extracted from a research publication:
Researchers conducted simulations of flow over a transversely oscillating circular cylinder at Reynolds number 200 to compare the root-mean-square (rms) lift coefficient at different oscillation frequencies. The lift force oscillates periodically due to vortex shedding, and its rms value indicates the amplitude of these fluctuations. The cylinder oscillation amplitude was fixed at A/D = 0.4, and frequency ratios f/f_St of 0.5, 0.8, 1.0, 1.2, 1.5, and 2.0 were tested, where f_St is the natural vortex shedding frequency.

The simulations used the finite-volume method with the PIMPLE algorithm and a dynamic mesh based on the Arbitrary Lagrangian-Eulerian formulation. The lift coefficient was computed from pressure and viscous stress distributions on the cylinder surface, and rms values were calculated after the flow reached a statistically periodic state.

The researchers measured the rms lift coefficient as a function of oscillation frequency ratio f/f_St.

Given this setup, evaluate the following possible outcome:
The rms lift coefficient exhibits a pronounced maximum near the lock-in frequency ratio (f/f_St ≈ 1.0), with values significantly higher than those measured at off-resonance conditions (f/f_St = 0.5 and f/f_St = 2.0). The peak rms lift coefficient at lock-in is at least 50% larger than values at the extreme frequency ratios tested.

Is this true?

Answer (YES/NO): NO